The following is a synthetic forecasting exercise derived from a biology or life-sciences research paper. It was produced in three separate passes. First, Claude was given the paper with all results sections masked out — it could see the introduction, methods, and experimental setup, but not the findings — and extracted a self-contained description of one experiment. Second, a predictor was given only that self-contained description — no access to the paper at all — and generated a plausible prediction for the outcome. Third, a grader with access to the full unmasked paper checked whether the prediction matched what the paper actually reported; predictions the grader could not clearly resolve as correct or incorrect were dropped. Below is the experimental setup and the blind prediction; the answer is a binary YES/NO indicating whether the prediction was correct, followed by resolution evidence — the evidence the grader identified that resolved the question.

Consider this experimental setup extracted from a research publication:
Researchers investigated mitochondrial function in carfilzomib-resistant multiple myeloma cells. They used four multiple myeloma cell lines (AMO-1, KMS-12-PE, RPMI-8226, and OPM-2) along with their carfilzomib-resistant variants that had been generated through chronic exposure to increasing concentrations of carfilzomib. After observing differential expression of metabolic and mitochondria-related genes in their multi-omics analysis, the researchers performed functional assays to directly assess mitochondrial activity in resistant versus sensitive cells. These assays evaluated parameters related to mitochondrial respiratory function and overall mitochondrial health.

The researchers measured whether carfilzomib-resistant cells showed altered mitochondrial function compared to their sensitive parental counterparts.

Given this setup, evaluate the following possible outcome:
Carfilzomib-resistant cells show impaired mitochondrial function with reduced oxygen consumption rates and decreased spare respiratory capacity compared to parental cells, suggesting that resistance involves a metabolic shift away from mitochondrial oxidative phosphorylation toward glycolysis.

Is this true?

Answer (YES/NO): NO